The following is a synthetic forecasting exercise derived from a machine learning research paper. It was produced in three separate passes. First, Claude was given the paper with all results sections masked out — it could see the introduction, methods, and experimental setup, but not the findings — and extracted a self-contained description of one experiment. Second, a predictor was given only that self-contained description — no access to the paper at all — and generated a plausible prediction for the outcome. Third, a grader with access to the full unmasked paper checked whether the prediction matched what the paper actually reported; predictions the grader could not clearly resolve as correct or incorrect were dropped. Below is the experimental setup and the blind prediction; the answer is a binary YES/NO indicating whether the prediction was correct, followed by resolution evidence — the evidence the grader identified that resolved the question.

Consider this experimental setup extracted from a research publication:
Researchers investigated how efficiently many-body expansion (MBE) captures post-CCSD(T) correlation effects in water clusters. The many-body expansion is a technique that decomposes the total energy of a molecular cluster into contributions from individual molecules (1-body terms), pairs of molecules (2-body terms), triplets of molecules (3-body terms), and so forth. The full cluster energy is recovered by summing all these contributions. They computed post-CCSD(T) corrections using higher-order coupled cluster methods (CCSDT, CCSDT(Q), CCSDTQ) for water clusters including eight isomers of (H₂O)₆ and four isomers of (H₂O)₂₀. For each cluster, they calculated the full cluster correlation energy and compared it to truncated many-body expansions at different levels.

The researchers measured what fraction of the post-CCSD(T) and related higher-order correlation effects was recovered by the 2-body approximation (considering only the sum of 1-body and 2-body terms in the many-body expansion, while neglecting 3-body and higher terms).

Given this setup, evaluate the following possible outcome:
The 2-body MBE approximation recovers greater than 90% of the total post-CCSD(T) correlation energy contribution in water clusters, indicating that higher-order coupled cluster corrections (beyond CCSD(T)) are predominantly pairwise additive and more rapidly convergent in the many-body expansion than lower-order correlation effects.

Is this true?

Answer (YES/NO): YES